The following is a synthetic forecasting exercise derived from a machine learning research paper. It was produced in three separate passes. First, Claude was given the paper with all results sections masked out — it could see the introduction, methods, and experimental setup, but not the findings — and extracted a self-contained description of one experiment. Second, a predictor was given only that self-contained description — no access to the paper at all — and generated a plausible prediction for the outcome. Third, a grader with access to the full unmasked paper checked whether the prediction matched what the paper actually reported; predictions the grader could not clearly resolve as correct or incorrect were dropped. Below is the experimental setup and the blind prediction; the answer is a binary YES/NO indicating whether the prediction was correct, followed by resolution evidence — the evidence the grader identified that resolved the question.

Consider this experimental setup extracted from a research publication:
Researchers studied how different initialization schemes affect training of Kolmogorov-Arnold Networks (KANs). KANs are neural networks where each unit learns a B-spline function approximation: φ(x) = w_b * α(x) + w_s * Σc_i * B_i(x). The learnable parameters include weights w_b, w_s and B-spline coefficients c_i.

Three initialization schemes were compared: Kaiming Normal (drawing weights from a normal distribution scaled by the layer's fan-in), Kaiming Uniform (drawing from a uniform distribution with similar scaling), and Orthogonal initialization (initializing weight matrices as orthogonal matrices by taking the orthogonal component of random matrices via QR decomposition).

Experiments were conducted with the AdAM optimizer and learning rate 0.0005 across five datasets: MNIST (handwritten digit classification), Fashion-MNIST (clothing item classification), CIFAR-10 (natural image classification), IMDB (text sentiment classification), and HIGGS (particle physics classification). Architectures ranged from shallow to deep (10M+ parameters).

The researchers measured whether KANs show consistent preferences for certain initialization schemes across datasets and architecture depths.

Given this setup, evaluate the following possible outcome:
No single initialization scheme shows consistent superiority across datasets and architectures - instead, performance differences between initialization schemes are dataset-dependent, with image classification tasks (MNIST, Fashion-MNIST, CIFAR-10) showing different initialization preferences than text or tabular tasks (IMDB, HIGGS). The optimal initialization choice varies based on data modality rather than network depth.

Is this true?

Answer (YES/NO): NO